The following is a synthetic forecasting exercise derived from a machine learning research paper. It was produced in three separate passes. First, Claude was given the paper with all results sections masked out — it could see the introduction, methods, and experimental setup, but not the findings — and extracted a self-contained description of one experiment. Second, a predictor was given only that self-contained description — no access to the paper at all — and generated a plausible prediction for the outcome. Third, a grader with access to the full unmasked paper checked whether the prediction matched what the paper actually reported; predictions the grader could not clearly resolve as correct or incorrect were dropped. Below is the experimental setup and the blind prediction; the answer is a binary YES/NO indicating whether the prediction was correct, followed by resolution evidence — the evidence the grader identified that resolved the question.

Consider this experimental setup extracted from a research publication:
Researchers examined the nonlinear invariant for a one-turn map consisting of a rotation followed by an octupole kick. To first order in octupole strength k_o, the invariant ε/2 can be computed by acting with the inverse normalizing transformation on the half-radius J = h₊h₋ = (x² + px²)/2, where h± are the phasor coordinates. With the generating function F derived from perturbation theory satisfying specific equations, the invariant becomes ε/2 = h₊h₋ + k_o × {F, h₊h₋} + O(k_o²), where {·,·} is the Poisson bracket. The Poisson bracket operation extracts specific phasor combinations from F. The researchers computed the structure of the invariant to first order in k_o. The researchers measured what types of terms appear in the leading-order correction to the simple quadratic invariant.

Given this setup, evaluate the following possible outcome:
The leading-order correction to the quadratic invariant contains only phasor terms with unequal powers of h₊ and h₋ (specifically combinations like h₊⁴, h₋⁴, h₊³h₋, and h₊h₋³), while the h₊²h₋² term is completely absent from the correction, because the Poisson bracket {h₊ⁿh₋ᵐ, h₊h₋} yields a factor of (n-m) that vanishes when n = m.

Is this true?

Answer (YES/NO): YES